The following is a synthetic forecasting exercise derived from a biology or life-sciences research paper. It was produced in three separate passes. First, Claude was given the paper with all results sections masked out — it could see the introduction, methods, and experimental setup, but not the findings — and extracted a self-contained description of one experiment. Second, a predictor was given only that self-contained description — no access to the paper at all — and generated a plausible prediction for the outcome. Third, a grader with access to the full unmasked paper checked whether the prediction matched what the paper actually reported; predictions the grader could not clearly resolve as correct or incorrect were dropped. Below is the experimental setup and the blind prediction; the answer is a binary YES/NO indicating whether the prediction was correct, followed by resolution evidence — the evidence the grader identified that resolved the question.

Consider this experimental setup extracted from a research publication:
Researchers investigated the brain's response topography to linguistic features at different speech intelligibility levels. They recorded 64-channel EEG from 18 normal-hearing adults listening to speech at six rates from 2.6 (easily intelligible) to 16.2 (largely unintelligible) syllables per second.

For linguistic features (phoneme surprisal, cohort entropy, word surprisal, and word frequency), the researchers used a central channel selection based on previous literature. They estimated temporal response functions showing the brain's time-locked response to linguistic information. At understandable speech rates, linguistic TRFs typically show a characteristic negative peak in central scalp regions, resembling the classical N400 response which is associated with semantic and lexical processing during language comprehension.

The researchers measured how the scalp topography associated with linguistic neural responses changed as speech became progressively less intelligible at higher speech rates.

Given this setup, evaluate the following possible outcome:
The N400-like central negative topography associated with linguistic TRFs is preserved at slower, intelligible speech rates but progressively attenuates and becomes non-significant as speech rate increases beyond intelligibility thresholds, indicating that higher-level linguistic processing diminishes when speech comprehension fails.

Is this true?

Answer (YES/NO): YES